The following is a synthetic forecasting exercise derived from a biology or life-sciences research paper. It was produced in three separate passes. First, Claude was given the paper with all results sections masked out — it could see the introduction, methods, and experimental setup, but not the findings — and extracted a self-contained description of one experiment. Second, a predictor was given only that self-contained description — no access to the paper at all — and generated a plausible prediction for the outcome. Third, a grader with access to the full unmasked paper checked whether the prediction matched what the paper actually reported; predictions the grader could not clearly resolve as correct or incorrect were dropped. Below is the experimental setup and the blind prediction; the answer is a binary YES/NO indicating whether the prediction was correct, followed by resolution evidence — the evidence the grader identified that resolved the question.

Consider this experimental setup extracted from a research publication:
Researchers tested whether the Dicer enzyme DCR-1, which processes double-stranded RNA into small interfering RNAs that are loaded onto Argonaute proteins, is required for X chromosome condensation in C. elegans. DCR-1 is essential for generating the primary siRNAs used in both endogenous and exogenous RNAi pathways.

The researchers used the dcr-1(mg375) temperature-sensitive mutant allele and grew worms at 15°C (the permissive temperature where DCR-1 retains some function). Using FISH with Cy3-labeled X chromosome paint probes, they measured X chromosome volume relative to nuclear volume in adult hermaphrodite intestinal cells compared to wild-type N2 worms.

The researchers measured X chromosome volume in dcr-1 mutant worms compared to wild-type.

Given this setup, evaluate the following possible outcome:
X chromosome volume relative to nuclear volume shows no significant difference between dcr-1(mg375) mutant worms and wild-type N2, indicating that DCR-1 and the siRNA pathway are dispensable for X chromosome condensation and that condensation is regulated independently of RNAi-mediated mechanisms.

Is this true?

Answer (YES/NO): NO